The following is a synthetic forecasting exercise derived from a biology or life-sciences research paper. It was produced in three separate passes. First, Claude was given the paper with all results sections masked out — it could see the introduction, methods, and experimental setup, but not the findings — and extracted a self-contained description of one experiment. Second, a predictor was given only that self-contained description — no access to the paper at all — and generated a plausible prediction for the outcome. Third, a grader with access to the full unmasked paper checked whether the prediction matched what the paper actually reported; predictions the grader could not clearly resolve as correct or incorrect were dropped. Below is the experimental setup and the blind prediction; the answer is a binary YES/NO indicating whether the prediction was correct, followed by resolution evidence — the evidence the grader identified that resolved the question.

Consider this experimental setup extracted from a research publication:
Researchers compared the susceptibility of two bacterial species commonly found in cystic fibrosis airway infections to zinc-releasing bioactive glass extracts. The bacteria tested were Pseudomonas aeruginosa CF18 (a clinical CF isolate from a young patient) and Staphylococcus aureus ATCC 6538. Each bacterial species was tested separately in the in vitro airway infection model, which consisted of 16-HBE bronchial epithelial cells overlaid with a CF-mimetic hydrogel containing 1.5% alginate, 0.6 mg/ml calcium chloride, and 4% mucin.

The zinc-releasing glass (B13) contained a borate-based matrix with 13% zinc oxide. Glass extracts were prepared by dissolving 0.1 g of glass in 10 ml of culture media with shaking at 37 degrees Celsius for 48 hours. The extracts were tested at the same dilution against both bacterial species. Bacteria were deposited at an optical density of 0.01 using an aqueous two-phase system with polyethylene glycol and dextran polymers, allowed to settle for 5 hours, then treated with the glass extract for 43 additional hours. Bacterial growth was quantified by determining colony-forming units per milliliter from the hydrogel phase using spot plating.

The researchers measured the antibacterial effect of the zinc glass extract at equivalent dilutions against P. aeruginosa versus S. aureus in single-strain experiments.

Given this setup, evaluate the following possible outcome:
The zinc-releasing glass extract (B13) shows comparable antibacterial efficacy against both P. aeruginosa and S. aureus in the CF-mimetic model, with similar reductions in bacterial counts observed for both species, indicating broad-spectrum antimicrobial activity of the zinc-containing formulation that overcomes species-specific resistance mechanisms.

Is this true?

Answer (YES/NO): NO